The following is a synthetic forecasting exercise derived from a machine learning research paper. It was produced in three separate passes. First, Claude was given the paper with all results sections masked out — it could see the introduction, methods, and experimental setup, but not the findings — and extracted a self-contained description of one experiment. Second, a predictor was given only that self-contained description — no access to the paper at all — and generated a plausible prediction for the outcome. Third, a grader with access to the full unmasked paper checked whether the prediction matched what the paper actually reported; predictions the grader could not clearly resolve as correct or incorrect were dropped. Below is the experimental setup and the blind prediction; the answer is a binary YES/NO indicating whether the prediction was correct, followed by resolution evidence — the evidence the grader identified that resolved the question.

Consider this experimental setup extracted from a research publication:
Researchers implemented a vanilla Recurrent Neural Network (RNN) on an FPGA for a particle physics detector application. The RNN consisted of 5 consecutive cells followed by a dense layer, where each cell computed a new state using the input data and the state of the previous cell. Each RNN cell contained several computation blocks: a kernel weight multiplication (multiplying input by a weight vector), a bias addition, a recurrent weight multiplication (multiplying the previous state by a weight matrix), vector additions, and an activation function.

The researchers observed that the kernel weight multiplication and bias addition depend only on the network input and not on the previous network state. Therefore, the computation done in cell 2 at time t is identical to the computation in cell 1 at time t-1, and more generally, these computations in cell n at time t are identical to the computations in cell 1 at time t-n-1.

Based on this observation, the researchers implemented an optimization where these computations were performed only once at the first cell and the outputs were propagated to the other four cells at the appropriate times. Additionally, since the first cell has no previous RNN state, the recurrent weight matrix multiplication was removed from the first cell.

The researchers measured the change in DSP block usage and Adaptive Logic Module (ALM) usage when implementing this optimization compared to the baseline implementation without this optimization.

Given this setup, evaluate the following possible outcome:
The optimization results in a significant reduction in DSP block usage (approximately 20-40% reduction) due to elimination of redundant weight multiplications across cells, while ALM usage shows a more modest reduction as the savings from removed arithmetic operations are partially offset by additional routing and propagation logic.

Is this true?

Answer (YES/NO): NO